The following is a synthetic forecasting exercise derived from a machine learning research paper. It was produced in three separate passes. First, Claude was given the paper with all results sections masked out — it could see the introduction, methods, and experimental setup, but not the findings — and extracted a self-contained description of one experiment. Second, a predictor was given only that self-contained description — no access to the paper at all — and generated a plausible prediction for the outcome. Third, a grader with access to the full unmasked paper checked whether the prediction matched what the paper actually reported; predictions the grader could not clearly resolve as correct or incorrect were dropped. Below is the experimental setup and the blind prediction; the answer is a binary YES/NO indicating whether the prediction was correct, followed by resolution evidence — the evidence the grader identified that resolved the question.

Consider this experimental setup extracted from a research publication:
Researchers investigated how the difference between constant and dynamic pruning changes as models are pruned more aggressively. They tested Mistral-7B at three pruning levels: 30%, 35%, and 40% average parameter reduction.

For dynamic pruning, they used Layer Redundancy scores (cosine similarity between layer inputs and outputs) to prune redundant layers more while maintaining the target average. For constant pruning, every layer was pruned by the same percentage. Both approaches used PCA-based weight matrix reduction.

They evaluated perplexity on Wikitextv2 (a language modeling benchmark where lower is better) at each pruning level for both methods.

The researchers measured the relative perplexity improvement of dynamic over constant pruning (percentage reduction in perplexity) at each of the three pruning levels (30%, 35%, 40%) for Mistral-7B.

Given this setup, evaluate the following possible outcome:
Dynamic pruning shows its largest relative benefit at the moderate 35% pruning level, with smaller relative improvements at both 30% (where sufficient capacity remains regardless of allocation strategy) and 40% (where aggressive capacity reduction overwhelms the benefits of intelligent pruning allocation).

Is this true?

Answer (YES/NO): NO